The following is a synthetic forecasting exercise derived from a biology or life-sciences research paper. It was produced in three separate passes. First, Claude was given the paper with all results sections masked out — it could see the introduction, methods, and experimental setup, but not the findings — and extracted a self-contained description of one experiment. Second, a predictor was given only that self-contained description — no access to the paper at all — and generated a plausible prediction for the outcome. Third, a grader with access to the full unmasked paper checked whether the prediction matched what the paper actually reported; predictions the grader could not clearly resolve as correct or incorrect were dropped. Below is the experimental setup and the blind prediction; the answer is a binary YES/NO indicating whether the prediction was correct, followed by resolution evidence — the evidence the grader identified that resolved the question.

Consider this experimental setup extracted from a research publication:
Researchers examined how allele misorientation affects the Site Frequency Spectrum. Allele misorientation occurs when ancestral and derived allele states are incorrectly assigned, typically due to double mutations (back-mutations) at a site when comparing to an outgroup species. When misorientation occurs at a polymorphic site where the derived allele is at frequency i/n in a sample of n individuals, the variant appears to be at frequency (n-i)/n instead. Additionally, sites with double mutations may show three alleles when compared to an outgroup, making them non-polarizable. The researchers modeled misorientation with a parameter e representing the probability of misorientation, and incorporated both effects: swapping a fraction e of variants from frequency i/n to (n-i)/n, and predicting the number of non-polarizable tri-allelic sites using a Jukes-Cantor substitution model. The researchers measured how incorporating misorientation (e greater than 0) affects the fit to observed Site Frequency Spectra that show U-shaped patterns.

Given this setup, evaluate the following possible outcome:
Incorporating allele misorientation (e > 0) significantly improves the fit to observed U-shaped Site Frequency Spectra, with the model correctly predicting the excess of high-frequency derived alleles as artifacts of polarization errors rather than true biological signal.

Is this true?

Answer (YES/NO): NO